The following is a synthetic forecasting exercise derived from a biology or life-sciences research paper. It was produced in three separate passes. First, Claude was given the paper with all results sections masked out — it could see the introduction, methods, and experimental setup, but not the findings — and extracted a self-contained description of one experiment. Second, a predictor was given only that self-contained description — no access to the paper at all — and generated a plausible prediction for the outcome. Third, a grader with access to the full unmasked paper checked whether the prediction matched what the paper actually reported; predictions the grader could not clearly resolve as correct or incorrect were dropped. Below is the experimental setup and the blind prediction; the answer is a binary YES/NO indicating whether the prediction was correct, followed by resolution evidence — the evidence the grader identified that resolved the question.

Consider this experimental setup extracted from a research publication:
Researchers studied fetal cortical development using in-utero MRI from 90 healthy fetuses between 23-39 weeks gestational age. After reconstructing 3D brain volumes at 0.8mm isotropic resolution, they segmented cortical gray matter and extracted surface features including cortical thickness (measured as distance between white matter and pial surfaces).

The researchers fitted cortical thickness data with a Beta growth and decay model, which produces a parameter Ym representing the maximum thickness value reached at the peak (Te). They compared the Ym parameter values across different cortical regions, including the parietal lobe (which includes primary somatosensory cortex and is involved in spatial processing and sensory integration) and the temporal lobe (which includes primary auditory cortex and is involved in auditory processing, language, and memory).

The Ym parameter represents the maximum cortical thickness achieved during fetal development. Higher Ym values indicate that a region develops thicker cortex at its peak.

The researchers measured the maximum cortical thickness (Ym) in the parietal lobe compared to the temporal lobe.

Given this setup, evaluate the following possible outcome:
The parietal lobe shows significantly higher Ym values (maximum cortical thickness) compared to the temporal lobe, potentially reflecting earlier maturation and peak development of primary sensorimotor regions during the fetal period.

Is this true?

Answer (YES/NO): NO